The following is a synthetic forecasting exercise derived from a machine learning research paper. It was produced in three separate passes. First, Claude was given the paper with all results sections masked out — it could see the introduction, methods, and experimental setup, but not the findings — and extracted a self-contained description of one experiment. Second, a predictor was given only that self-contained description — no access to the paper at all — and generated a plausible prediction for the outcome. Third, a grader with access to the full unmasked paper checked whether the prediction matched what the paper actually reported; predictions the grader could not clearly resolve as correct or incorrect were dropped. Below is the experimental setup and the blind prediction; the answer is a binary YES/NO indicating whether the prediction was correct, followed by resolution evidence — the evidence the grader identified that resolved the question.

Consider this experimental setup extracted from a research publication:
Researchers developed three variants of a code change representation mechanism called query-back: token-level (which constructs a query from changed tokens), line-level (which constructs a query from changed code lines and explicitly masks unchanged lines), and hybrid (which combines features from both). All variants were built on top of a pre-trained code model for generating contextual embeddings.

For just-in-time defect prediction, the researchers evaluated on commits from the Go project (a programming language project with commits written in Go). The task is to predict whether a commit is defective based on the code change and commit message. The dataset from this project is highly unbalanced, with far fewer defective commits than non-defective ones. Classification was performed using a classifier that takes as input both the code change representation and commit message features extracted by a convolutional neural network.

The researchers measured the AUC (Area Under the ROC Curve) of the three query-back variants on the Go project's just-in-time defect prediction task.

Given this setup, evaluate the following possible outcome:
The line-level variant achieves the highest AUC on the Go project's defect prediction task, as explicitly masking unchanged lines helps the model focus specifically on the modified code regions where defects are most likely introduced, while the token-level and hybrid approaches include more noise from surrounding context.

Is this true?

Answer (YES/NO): NO